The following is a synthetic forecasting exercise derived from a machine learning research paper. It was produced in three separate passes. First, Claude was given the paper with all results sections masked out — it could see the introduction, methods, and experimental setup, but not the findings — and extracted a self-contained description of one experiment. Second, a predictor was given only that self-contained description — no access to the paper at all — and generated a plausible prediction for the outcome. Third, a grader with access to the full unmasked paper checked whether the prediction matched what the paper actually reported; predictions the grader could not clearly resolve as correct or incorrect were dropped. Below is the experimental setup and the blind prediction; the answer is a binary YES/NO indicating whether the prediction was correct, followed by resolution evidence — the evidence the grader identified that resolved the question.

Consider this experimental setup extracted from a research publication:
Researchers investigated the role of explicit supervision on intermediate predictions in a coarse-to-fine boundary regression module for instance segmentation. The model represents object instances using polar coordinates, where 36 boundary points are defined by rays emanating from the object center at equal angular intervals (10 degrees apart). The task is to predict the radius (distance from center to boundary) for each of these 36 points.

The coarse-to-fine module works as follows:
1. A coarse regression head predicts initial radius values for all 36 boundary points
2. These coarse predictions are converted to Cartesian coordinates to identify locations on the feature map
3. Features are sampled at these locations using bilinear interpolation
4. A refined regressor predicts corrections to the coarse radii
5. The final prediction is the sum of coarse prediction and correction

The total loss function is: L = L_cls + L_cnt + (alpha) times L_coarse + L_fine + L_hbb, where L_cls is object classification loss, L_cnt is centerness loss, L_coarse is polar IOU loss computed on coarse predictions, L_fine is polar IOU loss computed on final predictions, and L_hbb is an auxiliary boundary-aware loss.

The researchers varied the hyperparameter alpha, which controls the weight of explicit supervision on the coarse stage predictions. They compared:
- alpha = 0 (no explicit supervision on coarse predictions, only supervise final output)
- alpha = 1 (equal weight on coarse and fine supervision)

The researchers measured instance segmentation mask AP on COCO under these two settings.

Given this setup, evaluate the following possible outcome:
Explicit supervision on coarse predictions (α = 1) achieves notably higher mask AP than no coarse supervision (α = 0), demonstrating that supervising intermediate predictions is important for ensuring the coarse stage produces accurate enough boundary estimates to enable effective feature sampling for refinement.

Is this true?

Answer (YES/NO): NO